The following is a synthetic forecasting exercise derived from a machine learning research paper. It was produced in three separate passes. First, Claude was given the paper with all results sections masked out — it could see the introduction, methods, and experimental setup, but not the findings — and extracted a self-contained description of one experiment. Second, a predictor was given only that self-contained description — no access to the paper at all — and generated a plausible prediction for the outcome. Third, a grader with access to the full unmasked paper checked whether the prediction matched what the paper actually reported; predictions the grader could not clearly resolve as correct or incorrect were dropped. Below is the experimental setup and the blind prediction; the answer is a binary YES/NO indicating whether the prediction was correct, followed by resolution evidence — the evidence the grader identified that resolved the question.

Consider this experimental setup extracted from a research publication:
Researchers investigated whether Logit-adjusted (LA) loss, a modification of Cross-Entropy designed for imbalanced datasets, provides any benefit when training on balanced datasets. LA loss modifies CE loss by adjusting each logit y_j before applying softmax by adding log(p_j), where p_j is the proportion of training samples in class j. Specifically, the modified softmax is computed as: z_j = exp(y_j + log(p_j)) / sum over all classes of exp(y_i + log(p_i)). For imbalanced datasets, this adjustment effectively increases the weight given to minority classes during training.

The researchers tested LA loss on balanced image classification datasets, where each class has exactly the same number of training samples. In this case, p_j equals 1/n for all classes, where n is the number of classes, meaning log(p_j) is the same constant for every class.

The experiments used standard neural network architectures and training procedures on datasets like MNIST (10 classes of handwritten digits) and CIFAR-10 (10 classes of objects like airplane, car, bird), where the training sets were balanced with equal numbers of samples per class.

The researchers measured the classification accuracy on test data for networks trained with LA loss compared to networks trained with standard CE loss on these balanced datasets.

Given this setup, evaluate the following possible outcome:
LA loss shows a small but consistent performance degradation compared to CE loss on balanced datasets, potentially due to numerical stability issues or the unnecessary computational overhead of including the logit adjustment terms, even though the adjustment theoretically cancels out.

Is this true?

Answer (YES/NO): NO